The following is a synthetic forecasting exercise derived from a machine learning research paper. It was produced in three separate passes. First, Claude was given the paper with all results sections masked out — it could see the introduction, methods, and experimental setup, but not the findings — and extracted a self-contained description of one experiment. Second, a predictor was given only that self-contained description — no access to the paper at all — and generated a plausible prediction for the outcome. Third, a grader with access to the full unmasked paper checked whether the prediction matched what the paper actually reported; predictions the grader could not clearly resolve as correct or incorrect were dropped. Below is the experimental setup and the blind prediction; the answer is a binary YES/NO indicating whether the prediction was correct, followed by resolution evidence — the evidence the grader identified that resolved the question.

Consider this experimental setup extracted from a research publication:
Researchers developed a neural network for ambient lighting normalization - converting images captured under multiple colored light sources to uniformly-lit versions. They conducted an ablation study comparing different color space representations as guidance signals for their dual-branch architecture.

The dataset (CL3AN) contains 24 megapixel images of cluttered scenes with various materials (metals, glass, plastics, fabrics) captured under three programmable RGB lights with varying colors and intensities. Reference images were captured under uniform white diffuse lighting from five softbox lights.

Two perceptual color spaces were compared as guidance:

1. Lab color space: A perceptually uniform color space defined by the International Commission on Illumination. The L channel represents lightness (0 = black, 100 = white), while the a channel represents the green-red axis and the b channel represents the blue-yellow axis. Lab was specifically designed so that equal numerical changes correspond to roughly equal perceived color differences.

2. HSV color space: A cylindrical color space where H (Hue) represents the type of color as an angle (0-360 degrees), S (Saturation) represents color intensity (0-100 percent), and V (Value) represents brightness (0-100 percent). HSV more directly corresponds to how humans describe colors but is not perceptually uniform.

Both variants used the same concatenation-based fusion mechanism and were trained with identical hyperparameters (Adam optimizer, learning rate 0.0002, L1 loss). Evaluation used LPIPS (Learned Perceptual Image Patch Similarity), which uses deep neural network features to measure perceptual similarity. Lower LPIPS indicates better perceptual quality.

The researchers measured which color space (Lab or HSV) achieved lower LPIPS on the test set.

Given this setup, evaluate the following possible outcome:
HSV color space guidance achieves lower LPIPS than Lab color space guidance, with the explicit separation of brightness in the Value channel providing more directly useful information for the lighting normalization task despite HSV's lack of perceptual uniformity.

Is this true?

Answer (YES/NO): YES